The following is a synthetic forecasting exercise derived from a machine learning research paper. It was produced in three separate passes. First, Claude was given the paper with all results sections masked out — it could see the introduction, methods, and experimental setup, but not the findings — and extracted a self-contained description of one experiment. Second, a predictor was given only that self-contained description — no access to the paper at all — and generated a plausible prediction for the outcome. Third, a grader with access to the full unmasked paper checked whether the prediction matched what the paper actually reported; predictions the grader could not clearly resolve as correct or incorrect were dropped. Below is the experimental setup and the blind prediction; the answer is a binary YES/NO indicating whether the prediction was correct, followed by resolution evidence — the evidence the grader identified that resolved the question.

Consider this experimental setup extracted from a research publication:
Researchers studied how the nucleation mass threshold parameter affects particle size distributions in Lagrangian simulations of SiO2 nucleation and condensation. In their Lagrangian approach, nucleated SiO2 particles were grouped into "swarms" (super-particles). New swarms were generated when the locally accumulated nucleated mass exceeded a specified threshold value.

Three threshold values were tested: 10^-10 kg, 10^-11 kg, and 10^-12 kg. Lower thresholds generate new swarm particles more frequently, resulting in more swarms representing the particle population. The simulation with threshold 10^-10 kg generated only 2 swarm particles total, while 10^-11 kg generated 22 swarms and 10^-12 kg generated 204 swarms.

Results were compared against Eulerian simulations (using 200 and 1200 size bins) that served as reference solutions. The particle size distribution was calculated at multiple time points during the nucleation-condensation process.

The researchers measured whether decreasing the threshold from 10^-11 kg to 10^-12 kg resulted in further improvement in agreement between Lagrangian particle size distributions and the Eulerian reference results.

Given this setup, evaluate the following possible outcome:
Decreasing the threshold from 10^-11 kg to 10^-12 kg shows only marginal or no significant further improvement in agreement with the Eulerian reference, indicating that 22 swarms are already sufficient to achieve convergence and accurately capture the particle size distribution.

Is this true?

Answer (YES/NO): YES